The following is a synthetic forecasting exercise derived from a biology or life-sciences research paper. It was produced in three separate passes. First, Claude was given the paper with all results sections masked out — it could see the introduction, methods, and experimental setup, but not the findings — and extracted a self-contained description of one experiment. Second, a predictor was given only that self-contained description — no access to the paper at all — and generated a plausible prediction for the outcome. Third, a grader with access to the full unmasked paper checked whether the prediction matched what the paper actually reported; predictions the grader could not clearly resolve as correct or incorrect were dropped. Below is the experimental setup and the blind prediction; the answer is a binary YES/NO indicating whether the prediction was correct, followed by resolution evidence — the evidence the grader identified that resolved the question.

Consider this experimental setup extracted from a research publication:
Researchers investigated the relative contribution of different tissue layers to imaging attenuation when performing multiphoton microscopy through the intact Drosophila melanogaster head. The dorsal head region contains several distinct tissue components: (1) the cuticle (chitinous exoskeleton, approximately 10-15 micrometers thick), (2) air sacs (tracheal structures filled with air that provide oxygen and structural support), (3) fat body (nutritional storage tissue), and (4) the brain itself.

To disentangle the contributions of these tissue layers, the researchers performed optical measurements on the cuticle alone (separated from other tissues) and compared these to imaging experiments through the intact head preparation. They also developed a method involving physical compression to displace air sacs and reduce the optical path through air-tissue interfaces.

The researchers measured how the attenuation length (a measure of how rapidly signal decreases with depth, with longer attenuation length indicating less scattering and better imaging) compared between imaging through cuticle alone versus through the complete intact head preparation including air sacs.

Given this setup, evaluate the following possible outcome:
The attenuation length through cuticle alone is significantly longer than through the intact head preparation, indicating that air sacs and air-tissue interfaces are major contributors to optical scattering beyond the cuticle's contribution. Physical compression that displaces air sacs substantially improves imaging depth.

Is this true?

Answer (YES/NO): YES